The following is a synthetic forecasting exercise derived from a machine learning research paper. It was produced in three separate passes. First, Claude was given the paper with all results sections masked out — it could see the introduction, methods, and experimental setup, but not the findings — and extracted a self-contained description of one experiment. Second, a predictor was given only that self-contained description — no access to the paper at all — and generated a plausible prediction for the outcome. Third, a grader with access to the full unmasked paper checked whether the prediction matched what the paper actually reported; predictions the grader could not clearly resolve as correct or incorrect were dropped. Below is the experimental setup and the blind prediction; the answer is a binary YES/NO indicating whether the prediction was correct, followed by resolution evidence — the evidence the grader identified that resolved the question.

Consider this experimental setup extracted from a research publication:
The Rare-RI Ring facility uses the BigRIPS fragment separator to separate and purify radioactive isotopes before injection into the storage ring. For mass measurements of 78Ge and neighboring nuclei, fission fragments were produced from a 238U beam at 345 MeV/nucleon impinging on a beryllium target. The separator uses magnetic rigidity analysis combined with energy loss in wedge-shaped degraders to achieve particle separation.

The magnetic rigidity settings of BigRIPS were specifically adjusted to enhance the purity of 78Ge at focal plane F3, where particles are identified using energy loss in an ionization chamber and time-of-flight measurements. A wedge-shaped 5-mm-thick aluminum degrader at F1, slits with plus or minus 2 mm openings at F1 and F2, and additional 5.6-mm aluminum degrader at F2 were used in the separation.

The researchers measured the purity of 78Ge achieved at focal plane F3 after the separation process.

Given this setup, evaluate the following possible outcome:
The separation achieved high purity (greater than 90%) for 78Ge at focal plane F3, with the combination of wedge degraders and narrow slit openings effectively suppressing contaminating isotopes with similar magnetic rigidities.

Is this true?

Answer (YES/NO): NO